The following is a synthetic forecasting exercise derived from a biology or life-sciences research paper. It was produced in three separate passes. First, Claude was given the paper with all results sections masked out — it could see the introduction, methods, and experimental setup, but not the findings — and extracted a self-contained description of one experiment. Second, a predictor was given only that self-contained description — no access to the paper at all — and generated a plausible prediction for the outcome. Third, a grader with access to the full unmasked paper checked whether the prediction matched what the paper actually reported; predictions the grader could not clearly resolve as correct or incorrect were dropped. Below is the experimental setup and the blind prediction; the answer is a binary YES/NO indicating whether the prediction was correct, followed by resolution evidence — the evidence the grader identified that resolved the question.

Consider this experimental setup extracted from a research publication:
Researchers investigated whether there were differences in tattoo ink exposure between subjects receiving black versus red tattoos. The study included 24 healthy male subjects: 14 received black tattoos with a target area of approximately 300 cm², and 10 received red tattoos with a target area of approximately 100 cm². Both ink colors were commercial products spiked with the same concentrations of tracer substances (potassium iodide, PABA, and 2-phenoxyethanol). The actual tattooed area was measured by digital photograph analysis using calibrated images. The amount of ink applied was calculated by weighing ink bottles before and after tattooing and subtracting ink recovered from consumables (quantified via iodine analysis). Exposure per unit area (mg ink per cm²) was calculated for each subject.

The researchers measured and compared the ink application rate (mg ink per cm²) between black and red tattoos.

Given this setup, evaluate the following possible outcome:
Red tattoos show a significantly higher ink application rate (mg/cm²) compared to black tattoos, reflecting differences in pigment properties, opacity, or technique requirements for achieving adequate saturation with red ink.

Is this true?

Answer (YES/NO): NO